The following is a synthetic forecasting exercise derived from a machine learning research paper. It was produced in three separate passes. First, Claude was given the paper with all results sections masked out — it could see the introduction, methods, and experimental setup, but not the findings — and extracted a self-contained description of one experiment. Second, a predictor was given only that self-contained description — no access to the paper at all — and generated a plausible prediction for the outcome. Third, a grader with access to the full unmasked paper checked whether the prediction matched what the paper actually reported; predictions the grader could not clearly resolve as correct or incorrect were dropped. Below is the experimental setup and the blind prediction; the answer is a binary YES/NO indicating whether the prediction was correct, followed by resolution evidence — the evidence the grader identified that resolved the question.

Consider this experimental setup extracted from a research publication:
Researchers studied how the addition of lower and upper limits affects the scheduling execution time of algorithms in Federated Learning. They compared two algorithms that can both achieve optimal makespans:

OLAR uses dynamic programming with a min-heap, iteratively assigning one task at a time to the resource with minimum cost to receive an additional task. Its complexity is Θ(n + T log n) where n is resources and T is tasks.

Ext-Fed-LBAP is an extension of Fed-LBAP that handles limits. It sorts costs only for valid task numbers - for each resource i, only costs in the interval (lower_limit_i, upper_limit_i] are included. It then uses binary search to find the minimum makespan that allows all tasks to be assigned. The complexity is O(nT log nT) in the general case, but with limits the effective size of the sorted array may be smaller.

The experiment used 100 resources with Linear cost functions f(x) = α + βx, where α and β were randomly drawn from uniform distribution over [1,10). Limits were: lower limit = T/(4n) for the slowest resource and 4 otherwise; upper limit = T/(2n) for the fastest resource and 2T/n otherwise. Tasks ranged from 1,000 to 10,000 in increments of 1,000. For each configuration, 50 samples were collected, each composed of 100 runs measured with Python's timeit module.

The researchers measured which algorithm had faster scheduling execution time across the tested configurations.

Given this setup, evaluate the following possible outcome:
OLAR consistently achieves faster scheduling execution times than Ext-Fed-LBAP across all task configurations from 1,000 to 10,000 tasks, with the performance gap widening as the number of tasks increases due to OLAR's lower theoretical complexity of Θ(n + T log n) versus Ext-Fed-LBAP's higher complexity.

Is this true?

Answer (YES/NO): NO